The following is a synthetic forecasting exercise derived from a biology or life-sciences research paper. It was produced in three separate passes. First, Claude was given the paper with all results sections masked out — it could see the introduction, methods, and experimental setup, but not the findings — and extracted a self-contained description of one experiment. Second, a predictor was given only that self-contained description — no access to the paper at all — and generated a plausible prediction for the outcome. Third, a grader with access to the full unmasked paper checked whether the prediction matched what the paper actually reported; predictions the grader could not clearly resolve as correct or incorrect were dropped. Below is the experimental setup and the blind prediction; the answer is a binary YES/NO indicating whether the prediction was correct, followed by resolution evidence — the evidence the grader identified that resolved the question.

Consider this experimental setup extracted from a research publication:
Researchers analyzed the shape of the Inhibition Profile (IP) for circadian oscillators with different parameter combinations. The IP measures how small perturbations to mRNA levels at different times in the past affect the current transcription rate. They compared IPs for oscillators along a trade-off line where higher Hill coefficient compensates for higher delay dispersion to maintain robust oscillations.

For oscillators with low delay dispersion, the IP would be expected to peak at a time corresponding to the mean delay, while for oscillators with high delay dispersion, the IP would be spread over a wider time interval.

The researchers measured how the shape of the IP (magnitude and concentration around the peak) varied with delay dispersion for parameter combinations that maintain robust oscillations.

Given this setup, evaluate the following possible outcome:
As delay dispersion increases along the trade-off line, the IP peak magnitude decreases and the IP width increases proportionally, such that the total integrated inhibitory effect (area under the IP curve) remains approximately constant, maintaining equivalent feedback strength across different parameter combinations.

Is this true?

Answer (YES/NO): NO